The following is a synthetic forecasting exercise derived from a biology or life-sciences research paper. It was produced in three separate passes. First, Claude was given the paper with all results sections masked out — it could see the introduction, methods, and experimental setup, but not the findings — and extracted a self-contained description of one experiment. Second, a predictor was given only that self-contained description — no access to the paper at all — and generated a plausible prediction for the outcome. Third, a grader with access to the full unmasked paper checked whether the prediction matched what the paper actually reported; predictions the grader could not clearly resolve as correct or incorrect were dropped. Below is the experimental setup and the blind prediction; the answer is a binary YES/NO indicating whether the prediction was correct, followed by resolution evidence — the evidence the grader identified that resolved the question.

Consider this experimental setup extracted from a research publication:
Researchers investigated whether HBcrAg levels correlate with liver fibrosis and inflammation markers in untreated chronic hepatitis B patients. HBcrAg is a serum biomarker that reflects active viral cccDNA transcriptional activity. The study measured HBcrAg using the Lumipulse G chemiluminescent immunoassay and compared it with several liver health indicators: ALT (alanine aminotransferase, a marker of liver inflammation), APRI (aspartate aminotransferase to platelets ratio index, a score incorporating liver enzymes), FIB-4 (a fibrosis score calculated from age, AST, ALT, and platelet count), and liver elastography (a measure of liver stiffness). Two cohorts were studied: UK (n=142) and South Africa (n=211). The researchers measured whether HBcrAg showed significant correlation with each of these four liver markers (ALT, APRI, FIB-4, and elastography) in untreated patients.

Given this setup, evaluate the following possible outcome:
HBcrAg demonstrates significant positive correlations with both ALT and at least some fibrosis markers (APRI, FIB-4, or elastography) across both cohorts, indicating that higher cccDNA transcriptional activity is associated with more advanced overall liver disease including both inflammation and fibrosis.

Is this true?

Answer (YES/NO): YES